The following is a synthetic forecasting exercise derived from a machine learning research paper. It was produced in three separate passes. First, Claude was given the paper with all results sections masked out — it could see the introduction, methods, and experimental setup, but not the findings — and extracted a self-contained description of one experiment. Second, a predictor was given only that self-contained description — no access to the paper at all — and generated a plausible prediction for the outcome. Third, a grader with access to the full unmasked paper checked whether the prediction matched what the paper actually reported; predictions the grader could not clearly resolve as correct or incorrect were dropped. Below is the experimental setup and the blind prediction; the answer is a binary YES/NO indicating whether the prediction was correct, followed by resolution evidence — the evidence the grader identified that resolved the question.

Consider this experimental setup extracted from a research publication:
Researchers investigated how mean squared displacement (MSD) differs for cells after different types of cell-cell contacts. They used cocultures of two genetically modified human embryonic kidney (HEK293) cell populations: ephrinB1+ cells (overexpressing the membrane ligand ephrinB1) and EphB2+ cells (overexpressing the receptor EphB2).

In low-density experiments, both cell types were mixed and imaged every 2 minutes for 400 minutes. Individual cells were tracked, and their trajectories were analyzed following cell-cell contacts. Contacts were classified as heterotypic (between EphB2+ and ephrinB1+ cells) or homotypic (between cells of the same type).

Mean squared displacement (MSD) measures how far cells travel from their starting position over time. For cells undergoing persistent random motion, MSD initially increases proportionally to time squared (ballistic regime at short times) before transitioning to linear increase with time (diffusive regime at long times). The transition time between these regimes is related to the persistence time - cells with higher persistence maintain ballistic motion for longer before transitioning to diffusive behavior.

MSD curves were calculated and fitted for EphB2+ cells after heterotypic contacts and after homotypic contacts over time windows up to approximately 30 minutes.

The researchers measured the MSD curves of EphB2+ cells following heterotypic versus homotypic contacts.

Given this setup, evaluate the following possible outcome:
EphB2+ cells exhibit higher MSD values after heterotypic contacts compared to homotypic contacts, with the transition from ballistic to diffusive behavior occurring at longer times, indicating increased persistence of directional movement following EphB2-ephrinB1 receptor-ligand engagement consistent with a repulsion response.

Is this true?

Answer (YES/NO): YES